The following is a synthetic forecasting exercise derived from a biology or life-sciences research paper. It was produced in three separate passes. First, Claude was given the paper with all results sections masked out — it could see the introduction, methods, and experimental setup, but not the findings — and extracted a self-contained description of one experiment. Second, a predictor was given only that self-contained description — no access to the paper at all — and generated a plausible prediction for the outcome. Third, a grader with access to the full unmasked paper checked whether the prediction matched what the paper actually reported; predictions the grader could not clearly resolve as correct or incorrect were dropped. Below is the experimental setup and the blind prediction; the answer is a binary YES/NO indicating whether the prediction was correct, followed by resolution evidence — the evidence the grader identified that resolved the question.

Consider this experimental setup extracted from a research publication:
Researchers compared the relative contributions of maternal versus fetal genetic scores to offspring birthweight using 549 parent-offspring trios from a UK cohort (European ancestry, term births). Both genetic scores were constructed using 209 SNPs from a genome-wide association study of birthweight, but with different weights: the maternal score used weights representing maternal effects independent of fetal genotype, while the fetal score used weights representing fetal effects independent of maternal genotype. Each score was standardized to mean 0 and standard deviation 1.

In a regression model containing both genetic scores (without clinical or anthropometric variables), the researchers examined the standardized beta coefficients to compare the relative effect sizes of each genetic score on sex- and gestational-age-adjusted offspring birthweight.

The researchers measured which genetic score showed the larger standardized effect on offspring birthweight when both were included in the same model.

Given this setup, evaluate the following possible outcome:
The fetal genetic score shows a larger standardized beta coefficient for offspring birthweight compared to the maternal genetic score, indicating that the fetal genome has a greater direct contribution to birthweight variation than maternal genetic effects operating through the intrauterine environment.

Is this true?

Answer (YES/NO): NO